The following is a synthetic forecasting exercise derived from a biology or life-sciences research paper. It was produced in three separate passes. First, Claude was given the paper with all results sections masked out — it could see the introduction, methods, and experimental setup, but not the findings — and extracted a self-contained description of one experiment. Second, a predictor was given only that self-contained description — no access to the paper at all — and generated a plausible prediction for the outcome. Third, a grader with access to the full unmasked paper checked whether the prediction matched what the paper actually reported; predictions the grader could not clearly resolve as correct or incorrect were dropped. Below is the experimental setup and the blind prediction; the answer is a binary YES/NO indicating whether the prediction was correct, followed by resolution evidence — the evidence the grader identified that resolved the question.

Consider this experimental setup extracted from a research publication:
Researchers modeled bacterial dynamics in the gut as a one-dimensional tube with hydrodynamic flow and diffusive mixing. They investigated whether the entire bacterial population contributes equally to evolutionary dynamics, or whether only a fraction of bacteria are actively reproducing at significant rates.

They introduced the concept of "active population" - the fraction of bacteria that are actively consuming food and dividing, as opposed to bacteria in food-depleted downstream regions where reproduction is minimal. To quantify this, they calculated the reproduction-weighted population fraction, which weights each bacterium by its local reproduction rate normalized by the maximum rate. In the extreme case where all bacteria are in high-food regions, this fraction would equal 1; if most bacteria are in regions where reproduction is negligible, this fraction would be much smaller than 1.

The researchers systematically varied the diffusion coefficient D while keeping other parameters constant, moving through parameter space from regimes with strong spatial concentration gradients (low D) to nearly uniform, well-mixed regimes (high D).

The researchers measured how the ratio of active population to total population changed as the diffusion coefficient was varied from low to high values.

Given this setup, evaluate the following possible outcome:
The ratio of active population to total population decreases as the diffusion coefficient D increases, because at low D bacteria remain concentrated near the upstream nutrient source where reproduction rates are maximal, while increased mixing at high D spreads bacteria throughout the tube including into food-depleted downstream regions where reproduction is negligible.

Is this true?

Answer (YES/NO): NO